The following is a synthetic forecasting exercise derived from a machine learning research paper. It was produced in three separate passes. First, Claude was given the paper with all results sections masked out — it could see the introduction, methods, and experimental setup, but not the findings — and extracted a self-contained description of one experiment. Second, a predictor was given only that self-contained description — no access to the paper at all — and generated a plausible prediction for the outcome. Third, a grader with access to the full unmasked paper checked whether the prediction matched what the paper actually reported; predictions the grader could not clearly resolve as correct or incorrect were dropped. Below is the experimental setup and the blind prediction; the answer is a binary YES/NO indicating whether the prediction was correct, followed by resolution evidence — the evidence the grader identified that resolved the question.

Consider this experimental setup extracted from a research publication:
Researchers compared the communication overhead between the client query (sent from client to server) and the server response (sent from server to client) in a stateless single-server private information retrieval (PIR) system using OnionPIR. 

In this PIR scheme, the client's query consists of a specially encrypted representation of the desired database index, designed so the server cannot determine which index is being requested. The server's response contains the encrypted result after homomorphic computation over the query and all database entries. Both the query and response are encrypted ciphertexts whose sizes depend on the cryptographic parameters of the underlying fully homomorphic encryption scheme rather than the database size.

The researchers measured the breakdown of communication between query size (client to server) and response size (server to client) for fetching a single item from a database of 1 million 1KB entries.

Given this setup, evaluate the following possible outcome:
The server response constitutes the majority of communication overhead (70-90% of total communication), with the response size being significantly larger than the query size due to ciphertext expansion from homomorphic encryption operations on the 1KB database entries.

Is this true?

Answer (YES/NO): NO